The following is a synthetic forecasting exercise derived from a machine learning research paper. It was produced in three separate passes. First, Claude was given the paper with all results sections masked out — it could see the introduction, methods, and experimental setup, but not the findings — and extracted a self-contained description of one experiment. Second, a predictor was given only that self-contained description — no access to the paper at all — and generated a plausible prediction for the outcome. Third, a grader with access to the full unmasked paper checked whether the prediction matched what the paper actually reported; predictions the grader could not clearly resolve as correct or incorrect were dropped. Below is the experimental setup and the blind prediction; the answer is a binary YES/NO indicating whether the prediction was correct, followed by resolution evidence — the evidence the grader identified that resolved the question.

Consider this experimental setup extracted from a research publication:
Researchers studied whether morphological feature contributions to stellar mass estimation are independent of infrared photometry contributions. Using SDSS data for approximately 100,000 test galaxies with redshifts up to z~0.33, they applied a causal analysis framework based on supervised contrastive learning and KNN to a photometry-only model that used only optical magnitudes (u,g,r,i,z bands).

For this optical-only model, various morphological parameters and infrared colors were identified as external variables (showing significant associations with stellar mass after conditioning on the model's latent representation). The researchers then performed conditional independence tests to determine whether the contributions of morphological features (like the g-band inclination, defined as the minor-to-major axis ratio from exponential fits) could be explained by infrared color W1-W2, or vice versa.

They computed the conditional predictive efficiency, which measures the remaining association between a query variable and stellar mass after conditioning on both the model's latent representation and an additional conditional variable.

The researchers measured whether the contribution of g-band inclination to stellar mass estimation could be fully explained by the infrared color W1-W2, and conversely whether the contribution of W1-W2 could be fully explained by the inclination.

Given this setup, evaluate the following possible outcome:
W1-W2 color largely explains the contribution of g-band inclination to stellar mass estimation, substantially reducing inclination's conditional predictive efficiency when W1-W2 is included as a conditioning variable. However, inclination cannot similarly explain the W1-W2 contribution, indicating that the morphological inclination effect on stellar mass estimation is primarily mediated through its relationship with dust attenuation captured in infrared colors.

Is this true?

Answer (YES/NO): NO